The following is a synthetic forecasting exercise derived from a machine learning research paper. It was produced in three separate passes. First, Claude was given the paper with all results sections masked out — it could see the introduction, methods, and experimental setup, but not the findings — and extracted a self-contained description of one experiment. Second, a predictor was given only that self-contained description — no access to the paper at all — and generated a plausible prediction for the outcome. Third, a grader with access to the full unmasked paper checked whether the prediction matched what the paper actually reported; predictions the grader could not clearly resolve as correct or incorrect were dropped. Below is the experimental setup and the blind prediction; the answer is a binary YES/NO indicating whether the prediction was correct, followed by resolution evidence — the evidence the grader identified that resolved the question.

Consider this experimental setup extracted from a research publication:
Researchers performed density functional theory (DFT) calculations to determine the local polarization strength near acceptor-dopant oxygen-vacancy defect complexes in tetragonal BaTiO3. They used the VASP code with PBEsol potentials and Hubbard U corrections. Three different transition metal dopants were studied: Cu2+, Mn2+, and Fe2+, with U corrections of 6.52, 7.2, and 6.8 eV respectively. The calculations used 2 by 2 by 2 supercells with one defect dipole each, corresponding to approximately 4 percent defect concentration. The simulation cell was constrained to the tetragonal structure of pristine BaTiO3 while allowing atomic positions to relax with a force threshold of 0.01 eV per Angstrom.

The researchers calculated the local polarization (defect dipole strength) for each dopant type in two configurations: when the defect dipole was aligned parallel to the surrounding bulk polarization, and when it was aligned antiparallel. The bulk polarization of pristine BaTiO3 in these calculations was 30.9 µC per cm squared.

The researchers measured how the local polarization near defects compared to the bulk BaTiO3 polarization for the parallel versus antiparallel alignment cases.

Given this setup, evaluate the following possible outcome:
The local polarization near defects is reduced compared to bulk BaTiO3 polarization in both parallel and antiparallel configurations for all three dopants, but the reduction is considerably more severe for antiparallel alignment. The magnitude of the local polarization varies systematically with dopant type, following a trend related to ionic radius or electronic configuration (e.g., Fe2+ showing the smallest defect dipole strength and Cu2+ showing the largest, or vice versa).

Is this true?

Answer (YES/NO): NO